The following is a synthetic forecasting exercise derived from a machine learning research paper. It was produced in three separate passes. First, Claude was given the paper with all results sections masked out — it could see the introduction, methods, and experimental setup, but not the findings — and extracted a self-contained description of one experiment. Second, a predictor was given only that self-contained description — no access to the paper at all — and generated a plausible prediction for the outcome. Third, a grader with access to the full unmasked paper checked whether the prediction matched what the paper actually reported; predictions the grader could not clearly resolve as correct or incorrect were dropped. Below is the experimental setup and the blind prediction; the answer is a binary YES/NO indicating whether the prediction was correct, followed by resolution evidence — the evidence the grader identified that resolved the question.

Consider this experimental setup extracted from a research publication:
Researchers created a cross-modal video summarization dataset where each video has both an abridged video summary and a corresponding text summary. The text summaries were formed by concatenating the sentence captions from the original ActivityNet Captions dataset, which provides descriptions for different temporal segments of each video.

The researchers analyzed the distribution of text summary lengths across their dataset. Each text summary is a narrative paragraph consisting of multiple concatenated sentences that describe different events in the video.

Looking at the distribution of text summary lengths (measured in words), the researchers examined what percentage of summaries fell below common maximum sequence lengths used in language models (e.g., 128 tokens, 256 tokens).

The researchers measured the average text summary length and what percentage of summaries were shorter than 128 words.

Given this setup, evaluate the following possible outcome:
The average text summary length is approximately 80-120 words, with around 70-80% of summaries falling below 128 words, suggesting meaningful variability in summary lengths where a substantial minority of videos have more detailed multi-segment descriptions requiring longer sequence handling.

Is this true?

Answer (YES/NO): NO